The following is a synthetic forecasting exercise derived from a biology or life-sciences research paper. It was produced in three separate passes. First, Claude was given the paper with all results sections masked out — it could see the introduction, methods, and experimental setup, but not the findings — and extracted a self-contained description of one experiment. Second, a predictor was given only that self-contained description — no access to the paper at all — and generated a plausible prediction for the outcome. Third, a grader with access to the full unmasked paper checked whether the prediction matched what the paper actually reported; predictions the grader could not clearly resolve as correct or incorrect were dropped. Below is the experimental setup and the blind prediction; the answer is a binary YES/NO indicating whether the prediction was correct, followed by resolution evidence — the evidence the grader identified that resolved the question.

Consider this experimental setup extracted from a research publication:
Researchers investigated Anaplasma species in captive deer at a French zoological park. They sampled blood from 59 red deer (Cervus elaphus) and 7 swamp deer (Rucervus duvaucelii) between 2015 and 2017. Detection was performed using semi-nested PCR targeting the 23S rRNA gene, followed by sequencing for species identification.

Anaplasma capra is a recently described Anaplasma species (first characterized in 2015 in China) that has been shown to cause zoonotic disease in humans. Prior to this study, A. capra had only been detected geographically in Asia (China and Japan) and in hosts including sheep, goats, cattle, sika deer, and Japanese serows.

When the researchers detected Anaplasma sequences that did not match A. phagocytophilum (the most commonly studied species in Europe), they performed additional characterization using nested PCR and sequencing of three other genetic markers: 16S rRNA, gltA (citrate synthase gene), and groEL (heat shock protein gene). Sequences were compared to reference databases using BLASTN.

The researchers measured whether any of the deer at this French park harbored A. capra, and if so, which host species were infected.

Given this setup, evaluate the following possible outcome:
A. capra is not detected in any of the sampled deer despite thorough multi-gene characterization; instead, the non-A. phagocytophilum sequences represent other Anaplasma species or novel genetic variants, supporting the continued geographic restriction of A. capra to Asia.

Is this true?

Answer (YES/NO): NO